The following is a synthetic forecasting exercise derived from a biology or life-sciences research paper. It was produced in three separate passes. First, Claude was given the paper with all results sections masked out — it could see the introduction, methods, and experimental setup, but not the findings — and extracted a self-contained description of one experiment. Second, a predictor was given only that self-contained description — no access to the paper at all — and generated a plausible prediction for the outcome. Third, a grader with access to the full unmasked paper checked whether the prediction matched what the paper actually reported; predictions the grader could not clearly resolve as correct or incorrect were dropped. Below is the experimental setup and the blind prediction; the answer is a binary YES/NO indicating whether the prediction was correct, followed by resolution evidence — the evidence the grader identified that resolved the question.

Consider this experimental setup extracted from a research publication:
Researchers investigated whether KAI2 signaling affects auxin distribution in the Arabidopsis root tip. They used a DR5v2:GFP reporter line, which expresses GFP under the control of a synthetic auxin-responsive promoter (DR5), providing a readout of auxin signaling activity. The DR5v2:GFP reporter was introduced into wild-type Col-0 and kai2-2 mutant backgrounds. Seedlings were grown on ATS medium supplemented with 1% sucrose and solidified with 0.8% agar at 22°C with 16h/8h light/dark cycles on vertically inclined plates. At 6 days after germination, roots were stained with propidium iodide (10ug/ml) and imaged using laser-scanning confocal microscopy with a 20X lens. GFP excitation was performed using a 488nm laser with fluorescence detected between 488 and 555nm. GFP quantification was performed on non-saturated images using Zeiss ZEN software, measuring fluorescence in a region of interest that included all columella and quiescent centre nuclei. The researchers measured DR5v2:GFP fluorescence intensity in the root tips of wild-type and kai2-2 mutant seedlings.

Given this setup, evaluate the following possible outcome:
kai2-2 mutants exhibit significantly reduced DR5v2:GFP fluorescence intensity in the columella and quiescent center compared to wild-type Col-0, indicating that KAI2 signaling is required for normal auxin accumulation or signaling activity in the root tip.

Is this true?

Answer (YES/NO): YES